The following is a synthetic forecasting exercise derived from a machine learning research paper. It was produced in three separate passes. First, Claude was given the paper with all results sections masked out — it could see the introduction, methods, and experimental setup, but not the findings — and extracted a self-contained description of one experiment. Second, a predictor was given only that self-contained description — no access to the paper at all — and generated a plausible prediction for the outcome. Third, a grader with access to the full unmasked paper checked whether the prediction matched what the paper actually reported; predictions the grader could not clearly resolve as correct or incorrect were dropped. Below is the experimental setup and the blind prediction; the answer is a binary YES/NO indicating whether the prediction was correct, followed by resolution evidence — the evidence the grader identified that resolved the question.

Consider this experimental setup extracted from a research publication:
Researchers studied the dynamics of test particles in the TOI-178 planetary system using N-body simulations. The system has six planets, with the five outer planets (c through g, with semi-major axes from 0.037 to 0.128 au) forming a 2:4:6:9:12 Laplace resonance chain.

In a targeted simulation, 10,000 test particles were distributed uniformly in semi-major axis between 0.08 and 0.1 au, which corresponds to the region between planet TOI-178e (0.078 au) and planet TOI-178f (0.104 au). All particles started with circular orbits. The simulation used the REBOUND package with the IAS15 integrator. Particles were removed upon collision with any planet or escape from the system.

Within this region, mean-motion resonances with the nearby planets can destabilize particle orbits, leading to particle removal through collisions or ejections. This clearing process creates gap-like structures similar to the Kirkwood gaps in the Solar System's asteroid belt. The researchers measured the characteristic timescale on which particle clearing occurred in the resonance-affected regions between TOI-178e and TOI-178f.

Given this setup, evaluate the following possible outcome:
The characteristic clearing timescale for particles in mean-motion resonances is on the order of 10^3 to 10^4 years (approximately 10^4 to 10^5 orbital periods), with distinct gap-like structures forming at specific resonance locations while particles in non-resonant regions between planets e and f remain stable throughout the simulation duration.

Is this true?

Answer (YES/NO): NO